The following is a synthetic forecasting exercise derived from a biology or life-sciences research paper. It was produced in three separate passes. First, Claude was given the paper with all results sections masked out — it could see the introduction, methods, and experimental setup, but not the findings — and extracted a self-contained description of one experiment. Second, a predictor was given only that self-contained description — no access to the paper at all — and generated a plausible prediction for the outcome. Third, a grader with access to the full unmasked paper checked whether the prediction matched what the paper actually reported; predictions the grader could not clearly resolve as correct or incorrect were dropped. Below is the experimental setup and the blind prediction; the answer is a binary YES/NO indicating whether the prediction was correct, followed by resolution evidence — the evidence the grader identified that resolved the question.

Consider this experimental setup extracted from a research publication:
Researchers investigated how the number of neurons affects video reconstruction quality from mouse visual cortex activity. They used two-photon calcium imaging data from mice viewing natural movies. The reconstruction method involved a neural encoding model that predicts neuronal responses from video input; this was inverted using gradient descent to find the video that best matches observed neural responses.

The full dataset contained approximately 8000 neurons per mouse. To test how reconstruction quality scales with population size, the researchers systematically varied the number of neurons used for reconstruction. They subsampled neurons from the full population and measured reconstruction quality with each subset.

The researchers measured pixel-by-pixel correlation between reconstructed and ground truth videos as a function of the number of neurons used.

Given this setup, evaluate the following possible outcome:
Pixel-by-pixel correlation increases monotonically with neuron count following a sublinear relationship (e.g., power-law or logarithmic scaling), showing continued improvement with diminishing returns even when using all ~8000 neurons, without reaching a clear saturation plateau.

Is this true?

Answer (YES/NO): YES